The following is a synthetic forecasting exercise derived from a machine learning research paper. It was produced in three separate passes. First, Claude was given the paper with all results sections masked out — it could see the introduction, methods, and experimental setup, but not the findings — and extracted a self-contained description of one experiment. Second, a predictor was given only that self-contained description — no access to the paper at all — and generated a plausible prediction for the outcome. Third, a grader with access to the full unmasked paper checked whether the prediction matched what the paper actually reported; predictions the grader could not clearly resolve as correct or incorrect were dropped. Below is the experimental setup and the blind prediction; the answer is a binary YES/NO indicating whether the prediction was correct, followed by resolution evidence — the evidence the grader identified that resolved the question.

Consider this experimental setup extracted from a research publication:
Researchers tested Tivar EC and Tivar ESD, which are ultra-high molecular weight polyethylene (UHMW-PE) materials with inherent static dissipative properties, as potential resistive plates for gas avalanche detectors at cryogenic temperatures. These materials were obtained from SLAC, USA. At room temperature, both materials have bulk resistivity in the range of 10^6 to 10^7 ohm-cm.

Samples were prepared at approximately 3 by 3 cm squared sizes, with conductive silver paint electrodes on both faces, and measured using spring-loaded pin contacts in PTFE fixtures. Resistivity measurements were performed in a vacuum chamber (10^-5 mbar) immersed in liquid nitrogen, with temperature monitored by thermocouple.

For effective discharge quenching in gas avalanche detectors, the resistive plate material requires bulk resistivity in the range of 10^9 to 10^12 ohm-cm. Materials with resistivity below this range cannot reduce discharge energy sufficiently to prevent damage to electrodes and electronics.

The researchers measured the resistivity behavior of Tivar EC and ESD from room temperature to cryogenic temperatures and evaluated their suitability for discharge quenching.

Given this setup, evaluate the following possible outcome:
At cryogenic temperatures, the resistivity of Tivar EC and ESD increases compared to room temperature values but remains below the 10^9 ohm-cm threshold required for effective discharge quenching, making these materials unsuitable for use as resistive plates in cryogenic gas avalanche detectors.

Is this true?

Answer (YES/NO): NO